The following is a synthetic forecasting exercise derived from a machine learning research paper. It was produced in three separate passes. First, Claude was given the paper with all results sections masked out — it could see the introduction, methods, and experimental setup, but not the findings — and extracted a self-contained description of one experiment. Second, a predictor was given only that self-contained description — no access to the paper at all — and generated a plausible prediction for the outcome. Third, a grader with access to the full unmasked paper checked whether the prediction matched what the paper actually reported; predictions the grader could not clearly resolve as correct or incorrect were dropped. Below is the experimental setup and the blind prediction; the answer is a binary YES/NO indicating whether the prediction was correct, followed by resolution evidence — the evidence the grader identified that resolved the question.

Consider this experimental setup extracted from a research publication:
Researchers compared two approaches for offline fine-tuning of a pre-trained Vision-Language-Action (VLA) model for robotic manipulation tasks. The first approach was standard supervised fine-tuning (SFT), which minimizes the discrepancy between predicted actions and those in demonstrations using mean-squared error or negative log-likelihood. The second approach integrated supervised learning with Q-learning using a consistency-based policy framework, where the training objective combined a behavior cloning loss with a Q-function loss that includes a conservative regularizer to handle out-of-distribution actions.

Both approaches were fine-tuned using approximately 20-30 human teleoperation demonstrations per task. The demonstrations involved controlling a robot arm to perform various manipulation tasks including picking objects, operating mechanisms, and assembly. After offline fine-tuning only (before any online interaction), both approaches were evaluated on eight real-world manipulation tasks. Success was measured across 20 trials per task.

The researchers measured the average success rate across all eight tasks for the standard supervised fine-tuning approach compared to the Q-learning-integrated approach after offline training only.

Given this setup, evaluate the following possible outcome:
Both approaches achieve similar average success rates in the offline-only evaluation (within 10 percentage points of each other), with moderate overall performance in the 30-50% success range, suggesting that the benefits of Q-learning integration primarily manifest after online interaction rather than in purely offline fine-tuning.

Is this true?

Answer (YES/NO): YES